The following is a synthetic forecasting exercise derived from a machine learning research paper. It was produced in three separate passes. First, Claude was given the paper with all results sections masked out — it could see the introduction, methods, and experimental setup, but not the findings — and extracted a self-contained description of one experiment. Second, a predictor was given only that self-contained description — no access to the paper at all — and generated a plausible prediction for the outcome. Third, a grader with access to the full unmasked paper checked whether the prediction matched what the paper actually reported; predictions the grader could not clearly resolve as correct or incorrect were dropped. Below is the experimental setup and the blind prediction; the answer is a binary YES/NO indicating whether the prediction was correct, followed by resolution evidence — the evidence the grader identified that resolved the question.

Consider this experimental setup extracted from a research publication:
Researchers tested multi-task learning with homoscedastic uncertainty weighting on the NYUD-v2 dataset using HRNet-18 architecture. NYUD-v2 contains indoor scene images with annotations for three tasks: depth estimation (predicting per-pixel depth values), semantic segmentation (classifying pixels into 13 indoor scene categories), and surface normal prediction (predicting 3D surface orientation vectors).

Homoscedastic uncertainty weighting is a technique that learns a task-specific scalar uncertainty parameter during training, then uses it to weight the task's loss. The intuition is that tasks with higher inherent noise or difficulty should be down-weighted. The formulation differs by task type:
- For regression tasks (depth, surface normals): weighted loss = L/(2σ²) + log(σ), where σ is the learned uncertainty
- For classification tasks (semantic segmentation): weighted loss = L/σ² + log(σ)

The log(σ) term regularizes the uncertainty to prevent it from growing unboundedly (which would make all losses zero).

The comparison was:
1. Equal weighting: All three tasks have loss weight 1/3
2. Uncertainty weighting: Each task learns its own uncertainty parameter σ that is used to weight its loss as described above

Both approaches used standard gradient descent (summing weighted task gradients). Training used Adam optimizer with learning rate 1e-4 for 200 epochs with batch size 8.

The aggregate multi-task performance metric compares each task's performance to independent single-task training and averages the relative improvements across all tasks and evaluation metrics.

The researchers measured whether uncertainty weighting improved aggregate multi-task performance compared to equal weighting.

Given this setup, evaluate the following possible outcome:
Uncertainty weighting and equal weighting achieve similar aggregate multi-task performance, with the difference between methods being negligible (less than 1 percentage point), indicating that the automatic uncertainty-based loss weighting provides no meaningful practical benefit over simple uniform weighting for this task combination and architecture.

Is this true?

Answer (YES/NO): YES